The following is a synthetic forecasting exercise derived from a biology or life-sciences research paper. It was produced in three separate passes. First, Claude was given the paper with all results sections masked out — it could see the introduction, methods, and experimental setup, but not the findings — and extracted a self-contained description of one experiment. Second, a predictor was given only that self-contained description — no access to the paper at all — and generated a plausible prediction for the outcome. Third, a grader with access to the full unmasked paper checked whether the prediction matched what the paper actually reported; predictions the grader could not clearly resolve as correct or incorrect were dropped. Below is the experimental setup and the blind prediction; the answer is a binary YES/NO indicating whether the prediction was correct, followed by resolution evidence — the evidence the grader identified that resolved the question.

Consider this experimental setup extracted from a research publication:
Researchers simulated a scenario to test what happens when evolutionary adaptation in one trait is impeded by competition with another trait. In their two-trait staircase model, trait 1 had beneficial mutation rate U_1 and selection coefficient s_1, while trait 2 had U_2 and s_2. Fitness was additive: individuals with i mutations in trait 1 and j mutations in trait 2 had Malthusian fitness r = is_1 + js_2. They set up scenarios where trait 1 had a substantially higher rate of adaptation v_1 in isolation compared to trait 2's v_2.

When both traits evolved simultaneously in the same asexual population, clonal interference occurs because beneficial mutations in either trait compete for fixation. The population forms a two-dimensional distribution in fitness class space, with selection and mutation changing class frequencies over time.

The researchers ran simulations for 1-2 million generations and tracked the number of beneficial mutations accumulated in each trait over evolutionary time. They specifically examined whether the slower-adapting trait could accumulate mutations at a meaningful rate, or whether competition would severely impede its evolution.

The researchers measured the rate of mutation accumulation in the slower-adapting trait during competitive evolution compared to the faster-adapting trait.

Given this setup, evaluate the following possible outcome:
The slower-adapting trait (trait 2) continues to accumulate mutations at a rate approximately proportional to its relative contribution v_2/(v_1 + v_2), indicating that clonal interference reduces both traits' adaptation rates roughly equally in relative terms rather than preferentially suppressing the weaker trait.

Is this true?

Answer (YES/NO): NO